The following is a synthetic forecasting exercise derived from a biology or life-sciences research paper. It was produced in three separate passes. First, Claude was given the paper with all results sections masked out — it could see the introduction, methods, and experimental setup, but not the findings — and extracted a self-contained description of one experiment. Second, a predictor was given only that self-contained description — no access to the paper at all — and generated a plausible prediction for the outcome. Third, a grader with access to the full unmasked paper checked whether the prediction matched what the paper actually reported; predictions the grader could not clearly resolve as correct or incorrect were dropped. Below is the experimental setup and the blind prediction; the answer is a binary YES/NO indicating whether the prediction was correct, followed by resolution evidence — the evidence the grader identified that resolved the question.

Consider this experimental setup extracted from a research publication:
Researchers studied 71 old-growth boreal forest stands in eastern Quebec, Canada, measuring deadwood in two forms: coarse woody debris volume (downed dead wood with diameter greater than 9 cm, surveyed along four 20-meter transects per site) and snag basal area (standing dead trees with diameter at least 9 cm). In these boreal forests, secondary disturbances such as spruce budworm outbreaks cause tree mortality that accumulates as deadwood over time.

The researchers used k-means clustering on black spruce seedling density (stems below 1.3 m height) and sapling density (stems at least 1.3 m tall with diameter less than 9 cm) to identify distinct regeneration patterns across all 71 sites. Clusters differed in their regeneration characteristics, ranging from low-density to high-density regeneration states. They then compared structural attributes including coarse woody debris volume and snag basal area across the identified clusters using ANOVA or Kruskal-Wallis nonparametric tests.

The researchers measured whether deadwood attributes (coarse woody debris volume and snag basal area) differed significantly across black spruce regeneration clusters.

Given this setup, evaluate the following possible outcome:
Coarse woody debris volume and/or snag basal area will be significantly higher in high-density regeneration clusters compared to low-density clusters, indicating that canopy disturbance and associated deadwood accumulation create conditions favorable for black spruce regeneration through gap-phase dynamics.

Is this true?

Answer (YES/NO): NO